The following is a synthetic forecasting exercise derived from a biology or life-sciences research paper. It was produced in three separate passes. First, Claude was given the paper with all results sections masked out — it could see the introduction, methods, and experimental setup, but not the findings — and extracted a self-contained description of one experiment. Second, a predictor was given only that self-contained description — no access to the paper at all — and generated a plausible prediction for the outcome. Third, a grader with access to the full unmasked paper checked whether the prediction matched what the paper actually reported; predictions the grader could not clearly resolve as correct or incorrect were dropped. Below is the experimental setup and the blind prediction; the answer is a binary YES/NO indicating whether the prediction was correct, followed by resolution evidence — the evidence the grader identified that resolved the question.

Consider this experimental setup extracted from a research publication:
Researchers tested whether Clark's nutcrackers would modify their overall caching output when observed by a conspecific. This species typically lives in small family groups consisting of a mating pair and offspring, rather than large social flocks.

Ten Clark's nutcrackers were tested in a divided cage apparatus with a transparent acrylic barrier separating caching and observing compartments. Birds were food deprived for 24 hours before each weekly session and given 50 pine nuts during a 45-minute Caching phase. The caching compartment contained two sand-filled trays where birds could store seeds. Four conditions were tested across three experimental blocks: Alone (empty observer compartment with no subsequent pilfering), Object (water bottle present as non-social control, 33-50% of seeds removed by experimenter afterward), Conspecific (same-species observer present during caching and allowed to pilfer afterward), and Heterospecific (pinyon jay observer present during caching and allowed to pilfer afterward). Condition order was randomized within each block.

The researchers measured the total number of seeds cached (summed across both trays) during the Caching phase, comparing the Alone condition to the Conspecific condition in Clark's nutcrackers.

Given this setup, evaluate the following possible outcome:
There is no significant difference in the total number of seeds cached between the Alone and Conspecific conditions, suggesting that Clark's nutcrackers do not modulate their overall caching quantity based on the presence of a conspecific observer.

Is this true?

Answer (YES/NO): NO